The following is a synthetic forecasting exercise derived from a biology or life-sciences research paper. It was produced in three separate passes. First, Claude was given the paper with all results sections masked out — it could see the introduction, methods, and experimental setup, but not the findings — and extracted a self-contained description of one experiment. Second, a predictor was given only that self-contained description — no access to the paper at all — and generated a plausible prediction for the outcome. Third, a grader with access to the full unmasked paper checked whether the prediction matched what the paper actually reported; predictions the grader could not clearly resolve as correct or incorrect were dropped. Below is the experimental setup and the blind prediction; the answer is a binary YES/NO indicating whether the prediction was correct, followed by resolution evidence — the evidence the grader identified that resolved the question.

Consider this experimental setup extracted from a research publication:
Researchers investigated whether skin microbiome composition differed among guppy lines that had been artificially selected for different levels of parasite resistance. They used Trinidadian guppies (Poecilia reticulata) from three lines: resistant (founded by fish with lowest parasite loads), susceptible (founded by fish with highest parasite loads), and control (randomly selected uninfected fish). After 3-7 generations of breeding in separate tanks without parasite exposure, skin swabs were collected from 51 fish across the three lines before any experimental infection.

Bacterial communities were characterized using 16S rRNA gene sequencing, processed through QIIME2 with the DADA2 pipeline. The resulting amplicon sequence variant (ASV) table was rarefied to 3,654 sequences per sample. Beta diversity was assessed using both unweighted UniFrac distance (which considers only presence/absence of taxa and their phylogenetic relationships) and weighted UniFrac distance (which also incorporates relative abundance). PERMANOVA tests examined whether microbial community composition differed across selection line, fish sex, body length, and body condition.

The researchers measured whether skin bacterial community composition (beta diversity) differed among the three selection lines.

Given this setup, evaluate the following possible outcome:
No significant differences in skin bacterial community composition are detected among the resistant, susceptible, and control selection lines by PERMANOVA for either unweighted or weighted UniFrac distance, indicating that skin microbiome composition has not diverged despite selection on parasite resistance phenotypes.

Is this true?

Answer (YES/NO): YES